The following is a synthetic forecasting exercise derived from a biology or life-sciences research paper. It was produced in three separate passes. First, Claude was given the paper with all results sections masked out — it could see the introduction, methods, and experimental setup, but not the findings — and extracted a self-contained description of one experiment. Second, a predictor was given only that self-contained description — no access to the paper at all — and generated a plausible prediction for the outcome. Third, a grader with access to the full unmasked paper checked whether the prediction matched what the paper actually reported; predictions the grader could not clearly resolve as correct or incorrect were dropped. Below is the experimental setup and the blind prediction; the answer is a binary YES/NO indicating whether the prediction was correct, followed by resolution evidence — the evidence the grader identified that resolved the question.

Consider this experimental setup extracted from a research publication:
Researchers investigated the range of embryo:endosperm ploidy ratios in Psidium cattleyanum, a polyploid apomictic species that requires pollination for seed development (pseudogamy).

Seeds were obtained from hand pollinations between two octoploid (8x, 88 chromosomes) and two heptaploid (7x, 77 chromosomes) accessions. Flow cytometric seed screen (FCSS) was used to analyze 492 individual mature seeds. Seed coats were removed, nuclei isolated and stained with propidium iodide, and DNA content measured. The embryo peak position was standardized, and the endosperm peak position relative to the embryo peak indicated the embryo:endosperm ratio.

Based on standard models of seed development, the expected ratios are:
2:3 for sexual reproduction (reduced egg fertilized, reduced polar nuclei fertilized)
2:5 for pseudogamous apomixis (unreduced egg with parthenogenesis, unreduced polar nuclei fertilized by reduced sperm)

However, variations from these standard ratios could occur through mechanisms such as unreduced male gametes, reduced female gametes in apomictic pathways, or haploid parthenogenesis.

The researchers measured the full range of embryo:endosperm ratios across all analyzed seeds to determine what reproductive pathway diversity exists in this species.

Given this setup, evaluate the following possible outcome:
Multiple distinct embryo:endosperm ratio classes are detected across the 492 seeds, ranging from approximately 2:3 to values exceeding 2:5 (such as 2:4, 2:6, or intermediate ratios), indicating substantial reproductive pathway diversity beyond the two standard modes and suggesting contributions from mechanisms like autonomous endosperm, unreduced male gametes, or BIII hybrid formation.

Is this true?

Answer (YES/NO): YES